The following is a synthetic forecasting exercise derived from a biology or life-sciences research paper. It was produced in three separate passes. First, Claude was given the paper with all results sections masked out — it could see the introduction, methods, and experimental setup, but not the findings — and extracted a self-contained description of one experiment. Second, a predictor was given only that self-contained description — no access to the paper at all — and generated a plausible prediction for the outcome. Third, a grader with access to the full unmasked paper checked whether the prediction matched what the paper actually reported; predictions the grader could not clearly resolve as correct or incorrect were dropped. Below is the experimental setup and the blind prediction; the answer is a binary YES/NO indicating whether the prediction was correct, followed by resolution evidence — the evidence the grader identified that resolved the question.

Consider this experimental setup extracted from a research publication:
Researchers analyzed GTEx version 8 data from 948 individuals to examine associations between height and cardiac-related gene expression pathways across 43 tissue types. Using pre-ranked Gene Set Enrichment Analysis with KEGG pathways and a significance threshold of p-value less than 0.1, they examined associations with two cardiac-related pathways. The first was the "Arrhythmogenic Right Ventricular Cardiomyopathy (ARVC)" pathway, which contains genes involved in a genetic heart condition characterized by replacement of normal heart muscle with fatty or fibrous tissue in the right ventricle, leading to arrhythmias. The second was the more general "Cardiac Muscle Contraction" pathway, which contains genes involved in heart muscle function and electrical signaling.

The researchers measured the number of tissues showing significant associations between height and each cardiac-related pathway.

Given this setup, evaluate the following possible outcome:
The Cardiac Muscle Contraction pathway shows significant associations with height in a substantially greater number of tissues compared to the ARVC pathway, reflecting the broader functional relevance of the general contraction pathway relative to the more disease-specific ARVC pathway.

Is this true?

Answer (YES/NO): NO